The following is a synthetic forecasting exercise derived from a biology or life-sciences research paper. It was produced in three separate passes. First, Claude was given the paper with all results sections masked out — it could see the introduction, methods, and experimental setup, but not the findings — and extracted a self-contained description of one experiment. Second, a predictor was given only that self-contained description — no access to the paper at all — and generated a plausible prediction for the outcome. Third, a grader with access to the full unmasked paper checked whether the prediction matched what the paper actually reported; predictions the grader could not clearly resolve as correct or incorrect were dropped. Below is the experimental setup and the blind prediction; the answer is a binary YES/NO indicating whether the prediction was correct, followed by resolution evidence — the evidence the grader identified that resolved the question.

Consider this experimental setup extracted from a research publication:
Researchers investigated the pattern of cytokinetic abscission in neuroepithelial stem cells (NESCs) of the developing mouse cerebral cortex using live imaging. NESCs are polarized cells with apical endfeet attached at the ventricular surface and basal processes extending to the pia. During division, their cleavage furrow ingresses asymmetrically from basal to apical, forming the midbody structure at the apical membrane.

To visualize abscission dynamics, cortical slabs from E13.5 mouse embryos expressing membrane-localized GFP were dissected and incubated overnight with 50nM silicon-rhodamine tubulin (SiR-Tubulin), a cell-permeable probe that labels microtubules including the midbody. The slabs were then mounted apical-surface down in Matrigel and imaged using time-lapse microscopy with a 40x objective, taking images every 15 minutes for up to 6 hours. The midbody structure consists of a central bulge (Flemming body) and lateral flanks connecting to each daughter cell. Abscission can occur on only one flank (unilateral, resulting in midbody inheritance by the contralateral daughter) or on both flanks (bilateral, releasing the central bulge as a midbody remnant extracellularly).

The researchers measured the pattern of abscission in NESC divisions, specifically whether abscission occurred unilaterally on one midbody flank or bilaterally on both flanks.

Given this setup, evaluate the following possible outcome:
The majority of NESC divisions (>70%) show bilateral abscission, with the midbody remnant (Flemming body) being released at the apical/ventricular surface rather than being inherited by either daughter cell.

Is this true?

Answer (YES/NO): NO